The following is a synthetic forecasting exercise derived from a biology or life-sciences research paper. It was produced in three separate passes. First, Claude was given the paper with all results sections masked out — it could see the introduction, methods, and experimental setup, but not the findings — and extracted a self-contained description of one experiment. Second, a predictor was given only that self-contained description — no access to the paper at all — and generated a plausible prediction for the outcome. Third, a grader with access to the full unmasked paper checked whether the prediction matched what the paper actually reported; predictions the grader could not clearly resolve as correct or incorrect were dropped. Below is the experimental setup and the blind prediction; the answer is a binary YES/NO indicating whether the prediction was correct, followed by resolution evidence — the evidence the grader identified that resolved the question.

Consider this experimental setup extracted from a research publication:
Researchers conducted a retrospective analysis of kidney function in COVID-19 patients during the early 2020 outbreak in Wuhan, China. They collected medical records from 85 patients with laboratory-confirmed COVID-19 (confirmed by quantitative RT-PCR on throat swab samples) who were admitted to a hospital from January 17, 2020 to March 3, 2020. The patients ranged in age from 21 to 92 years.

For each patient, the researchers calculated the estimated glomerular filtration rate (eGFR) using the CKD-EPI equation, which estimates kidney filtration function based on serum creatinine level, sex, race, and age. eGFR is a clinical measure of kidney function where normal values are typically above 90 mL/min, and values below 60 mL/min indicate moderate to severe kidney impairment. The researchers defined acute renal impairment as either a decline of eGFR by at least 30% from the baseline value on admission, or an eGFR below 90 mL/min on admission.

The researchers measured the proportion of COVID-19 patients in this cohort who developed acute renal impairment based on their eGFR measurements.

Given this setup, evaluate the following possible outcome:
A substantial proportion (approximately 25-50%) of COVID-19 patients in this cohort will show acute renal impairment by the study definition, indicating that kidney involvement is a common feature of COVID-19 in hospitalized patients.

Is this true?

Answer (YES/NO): YES